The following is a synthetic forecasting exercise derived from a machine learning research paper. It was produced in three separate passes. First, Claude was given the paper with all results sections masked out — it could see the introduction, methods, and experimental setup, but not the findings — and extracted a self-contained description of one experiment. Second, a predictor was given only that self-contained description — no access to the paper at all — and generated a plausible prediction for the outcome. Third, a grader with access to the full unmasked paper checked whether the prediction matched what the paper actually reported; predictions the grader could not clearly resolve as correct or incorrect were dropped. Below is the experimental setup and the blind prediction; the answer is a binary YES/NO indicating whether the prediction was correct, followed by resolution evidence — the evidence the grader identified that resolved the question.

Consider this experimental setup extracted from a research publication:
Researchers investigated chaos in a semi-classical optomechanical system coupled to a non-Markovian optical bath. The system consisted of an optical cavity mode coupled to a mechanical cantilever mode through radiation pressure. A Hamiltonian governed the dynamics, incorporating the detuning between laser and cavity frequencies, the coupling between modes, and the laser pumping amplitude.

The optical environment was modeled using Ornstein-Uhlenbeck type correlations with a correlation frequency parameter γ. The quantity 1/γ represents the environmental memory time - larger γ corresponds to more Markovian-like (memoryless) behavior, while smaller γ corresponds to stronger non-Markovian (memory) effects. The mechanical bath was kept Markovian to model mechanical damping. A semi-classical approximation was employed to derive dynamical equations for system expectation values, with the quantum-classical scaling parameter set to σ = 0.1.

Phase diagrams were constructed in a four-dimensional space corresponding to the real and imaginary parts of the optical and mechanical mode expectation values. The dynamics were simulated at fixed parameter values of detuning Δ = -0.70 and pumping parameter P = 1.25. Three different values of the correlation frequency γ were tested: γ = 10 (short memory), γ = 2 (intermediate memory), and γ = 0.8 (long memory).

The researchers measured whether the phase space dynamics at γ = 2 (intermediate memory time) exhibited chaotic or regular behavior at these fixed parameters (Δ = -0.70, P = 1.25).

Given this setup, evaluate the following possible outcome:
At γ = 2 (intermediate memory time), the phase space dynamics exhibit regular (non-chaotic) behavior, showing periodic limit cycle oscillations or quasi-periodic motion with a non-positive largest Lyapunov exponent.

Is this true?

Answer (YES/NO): YES